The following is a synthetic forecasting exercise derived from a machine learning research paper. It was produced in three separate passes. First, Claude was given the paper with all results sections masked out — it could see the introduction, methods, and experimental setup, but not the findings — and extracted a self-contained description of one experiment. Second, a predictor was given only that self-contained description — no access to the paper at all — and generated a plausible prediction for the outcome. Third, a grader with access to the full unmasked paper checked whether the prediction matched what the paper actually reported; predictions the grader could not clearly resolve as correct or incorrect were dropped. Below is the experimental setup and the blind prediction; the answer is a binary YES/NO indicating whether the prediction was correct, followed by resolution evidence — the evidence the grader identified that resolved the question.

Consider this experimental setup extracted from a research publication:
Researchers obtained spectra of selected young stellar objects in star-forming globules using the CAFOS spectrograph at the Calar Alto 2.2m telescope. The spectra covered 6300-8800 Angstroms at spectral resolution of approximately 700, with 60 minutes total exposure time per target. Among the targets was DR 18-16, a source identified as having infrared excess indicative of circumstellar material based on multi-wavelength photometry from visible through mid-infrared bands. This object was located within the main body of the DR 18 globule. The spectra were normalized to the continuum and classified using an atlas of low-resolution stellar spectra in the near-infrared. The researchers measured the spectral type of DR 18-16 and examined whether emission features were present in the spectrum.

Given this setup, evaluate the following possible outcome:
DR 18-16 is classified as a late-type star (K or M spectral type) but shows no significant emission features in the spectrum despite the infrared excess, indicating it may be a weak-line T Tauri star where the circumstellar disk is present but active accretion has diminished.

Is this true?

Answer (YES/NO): NO